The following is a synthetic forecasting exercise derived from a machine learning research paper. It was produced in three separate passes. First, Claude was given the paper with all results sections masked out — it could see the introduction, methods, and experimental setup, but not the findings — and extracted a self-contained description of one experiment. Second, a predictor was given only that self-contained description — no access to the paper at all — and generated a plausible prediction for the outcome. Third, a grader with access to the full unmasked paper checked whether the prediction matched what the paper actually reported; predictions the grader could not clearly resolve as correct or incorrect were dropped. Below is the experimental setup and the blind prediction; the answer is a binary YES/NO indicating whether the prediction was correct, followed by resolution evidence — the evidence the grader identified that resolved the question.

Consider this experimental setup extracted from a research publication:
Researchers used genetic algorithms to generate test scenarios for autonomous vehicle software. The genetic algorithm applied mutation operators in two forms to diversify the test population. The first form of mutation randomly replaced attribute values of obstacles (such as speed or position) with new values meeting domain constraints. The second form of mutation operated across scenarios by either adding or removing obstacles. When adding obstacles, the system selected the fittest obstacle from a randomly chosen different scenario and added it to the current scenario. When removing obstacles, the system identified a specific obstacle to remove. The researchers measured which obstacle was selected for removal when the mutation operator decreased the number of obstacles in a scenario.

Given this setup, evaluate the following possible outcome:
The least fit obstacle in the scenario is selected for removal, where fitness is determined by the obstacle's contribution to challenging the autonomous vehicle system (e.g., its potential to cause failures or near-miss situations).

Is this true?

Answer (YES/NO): YES